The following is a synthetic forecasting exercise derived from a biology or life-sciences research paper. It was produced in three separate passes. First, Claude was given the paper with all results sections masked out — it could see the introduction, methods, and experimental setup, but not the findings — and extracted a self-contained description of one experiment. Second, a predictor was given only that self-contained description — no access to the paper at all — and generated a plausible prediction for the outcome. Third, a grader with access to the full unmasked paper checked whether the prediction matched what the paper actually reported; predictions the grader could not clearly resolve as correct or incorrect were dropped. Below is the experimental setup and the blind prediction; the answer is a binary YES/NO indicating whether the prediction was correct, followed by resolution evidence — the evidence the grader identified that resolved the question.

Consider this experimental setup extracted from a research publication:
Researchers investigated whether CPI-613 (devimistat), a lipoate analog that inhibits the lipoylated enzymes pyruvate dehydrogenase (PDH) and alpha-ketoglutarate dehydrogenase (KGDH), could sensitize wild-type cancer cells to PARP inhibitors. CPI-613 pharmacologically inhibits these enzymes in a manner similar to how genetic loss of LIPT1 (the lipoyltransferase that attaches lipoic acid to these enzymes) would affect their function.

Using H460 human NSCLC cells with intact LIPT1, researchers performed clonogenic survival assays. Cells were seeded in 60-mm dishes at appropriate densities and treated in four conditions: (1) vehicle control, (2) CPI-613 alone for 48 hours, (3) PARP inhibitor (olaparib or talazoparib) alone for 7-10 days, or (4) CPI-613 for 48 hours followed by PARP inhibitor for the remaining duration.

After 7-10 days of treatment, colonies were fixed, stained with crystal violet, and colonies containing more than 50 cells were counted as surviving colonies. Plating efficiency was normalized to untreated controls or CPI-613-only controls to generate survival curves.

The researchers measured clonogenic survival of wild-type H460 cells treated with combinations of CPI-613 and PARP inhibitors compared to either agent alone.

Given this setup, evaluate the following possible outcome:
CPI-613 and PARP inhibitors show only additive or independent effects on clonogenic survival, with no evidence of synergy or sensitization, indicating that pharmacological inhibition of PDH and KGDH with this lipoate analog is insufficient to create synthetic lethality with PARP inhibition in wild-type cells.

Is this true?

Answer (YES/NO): NO